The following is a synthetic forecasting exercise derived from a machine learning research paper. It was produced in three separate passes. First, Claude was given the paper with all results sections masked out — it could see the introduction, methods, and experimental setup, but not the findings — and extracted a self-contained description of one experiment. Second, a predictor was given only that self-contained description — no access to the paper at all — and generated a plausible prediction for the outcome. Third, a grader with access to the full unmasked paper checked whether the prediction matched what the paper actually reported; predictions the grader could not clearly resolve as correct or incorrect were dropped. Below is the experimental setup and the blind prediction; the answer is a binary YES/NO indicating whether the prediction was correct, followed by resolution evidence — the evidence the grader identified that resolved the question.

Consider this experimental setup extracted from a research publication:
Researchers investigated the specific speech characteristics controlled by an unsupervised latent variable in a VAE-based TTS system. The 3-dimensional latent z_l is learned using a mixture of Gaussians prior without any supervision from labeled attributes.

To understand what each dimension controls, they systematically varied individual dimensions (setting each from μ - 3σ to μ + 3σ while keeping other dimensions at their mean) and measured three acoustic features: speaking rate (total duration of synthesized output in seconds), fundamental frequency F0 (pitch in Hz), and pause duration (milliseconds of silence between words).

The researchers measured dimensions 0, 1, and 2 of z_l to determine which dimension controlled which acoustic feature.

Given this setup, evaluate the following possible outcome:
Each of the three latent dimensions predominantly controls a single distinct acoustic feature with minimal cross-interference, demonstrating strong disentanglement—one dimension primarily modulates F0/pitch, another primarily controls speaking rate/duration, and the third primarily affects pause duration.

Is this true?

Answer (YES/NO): YES